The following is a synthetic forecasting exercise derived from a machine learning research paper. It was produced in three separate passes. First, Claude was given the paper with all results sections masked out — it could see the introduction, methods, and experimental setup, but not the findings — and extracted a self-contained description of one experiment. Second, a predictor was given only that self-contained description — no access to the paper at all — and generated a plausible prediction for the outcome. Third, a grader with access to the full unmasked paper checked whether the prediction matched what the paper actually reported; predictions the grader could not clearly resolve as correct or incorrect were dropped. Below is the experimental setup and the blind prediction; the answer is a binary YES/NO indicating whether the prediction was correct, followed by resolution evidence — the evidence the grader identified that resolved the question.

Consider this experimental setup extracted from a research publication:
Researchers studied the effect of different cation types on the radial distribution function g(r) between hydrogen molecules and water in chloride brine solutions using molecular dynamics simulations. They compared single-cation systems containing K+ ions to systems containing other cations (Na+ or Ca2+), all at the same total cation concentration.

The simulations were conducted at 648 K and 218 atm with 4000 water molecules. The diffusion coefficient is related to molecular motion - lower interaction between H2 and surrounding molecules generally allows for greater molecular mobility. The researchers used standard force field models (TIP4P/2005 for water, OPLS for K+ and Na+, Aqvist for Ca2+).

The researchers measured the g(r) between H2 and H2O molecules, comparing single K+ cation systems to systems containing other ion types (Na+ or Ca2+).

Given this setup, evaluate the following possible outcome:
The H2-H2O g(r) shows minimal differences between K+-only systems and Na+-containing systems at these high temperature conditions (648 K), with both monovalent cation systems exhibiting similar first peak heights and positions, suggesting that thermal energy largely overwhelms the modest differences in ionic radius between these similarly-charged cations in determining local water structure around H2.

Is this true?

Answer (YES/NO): NO